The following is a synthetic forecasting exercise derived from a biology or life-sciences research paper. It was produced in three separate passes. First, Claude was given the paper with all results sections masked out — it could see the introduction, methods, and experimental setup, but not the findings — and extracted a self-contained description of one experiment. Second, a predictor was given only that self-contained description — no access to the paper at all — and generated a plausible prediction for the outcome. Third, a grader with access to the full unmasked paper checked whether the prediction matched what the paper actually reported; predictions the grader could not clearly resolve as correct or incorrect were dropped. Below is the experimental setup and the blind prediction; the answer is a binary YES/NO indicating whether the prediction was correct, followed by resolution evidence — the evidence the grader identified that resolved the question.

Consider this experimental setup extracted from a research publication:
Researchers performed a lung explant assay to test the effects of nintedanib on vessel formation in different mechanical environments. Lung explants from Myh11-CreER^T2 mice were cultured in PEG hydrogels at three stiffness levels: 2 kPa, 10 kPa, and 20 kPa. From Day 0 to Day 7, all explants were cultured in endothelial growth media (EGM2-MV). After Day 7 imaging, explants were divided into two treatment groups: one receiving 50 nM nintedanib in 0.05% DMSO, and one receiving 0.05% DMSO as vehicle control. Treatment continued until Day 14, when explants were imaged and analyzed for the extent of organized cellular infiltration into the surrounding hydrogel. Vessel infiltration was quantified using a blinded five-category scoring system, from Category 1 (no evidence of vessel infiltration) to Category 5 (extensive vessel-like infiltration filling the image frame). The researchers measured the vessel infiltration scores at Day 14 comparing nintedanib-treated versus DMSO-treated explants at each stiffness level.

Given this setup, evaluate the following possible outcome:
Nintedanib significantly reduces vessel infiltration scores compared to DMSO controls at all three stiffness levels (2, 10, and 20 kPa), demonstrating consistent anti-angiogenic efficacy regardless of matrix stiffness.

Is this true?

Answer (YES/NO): YES